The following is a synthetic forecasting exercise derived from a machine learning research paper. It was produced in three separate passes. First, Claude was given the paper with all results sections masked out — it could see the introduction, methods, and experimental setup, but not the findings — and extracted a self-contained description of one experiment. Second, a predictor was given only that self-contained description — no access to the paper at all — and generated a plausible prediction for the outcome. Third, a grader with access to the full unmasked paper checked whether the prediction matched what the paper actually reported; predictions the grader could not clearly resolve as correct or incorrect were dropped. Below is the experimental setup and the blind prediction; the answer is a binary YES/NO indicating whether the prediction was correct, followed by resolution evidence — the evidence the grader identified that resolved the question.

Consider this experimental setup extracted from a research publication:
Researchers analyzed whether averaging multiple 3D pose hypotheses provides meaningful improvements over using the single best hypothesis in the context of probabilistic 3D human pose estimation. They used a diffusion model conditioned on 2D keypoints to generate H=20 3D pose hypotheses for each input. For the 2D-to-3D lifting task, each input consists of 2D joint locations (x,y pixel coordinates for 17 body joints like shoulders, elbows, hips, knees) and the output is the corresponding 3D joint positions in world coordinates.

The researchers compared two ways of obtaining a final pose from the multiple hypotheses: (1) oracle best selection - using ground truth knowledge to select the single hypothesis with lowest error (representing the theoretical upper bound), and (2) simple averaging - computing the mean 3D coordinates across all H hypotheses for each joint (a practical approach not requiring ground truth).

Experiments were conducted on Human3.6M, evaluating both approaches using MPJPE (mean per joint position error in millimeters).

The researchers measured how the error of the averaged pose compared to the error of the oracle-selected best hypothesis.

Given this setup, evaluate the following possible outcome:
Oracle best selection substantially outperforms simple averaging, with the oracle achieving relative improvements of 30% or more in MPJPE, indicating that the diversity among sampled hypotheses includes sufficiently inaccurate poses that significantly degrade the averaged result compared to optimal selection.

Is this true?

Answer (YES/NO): NO